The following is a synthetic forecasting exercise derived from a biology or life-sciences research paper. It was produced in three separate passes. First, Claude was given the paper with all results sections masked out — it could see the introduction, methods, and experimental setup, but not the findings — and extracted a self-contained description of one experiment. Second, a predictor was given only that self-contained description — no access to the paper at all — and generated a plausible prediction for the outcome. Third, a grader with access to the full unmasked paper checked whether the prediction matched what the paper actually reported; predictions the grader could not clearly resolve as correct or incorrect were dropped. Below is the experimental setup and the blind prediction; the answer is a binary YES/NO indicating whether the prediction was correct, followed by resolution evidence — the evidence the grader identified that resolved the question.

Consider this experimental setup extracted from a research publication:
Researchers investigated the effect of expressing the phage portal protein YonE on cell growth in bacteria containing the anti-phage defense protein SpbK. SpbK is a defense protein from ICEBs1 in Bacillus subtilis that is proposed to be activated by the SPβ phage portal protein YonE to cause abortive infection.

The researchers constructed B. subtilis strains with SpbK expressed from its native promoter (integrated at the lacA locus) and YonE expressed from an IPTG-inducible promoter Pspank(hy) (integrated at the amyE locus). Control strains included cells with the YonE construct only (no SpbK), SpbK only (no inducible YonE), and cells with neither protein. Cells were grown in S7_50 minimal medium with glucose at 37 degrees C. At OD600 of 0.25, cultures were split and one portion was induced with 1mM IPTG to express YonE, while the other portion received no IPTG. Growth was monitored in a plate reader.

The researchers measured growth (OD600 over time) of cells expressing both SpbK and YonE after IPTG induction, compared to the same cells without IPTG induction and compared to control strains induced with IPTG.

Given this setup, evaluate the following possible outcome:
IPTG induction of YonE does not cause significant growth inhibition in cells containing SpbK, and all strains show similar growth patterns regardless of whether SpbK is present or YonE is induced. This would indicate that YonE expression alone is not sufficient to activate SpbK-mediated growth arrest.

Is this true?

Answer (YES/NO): NO